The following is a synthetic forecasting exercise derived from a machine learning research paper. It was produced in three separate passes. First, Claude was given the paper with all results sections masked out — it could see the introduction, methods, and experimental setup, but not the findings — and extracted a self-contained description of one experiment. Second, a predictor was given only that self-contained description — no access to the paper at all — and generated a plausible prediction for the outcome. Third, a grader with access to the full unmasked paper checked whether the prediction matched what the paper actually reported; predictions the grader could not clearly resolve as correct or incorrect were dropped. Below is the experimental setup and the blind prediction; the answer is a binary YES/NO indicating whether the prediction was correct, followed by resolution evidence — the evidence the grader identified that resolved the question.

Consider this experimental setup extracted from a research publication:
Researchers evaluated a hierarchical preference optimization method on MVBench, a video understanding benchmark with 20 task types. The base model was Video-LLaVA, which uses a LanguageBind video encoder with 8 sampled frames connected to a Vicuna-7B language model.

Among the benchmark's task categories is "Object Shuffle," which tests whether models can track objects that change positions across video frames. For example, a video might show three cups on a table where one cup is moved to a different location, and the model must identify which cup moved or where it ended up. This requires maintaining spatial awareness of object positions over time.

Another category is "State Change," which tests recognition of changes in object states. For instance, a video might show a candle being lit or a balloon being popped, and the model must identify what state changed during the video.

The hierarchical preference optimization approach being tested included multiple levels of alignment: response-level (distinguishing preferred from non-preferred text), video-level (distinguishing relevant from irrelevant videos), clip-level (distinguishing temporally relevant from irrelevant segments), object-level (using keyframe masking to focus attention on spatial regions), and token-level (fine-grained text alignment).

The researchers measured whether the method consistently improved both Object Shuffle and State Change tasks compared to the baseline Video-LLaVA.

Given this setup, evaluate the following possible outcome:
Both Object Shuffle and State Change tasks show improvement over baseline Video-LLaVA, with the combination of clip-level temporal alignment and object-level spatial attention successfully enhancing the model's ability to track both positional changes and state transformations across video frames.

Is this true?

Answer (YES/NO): NO